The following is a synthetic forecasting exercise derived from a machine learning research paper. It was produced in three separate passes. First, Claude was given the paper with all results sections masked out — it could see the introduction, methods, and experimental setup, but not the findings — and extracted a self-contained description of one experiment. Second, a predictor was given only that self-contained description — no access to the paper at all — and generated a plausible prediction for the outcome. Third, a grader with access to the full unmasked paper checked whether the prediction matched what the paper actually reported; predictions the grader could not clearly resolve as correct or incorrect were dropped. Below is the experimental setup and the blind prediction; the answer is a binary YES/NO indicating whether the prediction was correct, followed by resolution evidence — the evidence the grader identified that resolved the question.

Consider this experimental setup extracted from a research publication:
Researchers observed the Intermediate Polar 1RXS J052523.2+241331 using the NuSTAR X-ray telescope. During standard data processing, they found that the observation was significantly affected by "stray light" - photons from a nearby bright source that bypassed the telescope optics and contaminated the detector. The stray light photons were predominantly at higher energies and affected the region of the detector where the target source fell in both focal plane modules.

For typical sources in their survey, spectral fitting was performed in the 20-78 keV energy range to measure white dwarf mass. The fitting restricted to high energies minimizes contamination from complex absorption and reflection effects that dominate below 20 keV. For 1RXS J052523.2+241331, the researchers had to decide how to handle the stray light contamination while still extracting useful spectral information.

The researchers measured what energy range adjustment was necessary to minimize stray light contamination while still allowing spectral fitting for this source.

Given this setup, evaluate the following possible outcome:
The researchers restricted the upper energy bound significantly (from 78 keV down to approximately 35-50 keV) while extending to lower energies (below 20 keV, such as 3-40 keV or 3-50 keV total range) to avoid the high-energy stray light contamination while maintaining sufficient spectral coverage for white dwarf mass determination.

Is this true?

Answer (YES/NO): NO